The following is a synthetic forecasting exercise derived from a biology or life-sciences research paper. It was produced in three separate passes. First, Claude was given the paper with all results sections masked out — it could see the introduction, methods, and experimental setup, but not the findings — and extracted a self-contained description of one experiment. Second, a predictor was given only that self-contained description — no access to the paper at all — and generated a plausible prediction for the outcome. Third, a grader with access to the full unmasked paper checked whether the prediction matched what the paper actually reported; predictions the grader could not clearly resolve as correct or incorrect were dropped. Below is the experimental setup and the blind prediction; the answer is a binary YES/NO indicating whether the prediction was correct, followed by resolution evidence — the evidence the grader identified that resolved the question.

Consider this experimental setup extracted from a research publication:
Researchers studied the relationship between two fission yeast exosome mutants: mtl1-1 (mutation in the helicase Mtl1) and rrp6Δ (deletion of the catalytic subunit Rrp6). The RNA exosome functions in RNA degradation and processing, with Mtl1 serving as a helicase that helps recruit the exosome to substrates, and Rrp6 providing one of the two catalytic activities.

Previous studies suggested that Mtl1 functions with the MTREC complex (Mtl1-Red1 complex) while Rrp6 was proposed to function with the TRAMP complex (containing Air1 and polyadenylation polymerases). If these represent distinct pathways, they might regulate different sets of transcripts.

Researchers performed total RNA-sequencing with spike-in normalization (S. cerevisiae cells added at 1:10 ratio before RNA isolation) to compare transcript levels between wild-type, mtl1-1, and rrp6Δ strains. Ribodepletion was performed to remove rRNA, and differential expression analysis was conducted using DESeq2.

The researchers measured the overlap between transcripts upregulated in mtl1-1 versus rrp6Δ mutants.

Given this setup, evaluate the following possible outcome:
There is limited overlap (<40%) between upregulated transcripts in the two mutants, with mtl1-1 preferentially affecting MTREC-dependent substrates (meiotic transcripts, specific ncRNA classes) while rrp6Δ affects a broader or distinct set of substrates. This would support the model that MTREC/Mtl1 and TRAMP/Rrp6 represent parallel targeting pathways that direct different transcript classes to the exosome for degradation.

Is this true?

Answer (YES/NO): NO